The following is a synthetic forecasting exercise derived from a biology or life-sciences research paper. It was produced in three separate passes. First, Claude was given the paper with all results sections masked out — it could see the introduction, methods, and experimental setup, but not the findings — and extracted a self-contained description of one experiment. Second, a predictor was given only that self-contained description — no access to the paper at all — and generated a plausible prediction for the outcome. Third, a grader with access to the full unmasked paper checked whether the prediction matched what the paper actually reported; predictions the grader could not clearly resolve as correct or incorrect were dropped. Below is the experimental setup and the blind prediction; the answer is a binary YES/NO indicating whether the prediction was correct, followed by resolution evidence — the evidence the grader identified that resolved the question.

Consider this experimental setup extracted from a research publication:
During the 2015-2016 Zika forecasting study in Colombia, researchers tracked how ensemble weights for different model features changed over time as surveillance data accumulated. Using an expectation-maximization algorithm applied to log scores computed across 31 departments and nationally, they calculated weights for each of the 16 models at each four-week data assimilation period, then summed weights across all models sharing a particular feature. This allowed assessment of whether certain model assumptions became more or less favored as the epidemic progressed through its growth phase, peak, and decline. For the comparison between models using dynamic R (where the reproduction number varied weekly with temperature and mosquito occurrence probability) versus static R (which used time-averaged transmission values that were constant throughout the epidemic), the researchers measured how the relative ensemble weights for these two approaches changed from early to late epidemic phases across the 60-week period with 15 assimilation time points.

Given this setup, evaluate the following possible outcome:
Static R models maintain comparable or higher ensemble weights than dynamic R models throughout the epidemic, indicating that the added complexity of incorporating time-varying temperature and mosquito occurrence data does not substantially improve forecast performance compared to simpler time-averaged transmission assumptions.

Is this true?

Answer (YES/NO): NO